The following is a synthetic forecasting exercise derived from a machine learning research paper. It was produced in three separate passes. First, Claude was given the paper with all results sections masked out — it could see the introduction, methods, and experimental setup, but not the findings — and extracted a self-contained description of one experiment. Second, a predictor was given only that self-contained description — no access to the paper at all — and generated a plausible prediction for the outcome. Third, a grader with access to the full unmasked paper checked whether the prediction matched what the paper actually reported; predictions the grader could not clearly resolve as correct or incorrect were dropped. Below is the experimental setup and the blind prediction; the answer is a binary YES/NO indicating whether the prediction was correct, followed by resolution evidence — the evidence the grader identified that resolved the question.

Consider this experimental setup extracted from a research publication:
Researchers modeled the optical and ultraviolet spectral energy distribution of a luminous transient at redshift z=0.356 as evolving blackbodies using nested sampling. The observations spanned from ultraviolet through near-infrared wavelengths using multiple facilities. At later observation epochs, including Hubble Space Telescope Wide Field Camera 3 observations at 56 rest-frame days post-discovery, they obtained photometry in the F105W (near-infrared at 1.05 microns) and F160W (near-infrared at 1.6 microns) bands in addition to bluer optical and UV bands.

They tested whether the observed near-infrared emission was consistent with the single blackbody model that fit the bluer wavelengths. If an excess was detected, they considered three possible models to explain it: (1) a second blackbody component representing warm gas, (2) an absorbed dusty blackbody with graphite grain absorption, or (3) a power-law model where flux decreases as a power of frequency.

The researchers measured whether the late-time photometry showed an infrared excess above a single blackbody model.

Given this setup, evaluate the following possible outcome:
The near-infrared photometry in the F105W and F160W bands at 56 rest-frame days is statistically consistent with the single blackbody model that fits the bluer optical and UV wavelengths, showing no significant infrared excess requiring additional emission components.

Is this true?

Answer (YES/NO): NO